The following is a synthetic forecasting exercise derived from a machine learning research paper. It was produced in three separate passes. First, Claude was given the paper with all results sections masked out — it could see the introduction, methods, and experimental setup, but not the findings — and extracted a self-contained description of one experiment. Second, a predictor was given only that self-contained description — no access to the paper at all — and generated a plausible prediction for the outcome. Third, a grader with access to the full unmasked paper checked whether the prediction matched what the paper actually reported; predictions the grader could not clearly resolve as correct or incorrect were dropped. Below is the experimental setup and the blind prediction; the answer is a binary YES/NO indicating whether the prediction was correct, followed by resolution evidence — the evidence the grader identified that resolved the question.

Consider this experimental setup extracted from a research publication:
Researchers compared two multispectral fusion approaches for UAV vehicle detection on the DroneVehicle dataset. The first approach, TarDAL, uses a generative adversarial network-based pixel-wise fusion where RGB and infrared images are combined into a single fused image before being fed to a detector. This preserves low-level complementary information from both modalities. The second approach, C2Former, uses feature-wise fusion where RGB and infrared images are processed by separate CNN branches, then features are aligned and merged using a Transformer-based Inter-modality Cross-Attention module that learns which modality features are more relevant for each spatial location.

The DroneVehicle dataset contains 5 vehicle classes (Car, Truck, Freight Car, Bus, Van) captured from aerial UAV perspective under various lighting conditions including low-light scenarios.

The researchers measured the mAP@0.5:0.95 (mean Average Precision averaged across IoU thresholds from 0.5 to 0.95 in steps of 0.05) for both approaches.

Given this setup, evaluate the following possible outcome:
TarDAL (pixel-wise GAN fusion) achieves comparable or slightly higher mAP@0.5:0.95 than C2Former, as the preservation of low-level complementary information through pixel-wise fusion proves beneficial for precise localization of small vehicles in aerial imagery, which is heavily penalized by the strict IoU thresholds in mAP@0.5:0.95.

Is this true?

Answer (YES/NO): NO